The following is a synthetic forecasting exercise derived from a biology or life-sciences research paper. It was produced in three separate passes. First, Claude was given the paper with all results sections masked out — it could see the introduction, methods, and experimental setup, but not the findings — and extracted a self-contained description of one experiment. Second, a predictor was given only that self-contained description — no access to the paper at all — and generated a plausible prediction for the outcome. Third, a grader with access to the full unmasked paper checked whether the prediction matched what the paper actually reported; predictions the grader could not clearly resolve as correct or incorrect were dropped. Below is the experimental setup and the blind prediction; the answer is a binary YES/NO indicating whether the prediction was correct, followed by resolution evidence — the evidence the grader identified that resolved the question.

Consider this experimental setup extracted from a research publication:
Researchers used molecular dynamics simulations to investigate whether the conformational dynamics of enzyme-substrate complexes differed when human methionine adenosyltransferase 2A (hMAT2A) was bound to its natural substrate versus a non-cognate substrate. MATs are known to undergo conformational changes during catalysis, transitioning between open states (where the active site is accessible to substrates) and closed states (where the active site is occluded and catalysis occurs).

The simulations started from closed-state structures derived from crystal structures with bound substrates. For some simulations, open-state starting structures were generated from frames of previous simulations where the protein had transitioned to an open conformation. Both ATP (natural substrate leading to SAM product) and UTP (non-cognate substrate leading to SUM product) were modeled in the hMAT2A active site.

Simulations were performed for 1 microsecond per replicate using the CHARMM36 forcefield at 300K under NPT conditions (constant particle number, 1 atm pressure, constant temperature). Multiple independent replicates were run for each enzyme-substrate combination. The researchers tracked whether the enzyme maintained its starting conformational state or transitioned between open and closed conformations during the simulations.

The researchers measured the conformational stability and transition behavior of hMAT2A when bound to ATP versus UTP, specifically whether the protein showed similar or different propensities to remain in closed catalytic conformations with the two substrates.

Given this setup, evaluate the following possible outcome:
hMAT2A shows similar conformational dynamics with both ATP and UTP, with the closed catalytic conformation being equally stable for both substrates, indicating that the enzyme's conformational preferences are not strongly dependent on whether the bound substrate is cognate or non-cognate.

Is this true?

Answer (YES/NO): YES